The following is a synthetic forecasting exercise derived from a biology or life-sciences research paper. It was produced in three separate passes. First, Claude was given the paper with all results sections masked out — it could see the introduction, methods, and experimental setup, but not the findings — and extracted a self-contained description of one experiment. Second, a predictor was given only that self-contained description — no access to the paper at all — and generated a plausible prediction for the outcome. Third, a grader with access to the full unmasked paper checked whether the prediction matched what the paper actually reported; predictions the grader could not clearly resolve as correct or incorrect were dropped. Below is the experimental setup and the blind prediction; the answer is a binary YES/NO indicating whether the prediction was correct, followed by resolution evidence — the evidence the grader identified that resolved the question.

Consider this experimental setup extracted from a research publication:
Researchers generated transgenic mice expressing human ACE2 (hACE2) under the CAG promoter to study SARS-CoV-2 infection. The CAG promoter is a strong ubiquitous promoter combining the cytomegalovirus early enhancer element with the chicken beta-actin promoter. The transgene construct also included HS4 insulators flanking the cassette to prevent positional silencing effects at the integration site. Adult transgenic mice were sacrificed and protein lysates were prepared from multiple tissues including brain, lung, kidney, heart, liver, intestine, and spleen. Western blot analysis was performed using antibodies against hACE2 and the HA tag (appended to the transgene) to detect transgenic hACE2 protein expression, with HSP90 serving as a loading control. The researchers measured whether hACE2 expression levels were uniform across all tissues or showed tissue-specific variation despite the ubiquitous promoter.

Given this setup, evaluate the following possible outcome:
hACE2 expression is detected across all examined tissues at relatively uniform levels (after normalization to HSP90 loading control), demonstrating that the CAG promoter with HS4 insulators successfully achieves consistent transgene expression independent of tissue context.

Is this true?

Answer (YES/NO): NO